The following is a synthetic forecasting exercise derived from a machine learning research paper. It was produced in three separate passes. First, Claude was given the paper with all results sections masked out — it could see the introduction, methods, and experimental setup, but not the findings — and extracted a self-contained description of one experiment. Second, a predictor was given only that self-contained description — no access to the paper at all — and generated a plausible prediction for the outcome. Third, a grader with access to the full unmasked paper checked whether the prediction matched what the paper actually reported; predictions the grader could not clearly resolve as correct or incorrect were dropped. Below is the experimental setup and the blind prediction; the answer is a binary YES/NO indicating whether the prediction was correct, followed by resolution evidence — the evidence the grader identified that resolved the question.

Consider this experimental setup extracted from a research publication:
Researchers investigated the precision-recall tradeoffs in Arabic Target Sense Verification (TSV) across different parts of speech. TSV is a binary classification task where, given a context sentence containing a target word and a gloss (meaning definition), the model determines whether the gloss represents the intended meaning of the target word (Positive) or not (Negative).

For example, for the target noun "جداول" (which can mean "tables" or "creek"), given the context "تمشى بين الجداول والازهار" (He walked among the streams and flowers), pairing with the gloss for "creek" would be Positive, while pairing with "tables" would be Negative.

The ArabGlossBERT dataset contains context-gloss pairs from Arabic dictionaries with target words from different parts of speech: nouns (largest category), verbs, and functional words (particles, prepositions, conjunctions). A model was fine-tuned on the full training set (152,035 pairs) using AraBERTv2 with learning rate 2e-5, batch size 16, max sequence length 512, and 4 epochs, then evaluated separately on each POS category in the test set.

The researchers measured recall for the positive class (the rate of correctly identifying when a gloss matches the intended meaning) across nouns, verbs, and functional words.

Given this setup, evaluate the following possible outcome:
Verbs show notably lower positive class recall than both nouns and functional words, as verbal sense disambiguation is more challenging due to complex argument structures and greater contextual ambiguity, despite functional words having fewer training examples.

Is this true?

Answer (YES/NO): NO